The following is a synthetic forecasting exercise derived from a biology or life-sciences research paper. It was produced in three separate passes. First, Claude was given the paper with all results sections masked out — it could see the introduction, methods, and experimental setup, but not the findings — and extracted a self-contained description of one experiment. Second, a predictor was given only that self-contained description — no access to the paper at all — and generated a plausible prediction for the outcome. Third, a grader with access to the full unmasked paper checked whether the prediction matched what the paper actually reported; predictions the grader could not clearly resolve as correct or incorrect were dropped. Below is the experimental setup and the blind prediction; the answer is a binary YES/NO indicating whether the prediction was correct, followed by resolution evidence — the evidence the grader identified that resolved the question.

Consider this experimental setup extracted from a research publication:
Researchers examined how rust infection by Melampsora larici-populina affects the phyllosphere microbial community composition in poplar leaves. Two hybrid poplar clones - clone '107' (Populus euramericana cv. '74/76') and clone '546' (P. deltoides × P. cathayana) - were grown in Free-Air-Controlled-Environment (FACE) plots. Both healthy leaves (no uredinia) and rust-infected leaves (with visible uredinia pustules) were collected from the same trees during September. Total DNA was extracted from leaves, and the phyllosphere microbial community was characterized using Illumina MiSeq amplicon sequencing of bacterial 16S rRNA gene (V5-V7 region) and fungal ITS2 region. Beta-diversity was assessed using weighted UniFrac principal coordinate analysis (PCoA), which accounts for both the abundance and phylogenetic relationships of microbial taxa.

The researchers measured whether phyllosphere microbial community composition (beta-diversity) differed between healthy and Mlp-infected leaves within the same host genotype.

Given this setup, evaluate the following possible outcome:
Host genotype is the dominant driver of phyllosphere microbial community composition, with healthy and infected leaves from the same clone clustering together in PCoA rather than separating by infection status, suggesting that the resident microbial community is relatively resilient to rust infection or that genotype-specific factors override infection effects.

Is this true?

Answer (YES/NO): NO